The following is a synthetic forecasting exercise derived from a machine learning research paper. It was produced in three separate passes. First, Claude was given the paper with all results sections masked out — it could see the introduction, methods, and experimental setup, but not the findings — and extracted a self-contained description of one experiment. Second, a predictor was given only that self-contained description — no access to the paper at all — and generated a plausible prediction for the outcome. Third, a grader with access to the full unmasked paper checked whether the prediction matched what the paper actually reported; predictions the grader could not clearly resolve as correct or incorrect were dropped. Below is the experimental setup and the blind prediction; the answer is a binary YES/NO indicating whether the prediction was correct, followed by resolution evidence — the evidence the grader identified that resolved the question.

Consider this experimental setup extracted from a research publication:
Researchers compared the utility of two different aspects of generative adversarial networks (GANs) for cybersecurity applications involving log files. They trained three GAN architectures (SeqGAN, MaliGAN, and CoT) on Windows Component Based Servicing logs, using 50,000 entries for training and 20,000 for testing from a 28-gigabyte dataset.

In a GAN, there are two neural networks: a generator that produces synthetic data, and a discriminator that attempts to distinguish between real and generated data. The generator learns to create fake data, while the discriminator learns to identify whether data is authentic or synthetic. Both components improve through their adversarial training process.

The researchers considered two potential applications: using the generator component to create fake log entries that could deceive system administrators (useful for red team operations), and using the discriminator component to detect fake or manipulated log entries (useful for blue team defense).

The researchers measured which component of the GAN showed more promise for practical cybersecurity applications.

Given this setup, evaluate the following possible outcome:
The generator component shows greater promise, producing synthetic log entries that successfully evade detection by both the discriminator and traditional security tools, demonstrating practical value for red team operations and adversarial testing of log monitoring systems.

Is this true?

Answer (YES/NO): NO